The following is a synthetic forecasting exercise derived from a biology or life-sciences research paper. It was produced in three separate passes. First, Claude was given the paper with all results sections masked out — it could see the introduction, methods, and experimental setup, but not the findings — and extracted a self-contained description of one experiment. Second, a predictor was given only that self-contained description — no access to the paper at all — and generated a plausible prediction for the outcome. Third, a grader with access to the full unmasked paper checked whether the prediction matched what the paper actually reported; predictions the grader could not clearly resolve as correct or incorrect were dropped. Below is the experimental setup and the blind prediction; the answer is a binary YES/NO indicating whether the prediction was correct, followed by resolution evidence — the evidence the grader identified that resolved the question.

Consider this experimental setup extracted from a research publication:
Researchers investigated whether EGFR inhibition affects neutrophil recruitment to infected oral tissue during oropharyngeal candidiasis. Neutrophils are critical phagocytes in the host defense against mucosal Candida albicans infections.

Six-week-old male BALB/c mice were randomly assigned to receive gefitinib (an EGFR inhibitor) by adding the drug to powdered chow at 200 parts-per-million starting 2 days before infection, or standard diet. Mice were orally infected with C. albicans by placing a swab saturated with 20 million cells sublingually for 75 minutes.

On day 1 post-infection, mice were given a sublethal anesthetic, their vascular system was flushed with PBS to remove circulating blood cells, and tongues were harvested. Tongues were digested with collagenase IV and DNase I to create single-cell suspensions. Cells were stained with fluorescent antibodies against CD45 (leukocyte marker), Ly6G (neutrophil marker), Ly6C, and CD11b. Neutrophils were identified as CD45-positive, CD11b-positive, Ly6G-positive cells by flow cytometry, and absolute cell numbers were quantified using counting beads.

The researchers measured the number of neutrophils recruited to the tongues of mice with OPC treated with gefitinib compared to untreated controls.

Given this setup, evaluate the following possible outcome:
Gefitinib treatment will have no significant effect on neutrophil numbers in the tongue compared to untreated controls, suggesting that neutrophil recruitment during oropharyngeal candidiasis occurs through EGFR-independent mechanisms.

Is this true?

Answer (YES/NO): NO